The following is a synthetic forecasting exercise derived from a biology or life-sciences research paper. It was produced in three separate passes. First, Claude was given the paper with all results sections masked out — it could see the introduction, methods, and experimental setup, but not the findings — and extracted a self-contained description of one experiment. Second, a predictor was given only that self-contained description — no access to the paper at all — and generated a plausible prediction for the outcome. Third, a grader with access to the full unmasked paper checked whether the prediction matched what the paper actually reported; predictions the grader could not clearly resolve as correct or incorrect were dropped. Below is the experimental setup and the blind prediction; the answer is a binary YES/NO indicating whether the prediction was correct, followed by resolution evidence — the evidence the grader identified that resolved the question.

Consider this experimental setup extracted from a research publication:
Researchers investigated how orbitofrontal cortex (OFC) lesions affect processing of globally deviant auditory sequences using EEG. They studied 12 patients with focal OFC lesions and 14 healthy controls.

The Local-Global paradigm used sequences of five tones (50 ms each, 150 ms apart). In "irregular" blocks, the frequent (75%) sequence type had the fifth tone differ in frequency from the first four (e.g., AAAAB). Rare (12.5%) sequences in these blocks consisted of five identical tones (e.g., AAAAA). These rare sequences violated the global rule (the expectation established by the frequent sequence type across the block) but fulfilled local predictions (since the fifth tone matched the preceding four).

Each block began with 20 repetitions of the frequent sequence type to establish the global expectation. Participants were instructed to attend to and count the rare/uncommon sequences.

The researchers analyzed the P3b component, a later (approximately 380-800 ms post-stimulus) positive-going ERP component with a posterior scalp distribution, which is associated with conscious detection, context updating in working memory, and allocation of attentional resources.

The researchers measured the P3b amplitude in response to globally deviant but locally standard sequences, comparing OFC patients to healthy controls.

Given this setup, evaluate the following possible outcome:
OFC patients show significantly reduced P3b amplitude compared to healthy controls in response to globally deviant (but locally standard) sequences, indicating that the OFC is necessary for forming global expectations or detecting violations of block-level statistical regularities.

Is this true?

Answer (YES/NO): NO